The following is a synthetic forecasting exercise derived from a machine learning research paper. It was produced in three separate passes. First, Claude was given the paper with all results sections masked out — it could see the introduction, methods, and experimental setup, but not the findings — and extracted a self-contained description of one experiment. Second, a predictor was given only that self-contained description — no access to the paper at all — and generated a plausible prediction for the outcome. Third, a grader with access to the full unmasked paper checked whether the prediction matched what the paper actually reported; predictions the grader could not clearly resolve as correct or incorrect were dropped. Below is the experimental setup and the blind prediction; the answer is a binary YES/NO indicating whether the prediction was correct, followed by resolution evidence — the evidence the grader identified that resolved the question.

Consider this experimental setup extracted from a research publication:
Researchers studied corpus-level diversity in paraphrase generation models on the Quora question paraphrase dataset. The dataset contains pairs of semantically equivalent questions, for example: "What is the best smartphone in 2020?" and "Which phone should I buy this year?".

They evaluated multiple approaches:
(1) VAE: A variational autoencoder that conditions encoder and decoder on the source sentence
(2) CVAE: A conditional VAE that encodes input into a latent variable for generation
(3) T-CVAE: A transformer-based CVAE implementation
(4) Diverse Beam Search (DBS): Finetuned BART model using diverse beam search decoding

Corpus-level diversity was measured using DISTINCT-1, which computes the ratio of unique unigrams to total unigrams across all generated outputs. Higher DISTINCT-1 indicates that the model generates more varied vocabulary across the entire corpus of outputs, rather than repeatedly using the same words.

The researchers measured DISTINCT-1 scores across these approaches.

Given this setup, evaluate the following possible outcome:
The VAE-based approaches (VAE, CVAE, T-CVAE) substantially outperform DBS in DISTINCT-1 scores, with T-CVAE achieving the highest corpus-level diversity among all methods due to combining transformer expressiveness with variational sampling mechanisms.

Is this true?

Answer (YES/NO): NO